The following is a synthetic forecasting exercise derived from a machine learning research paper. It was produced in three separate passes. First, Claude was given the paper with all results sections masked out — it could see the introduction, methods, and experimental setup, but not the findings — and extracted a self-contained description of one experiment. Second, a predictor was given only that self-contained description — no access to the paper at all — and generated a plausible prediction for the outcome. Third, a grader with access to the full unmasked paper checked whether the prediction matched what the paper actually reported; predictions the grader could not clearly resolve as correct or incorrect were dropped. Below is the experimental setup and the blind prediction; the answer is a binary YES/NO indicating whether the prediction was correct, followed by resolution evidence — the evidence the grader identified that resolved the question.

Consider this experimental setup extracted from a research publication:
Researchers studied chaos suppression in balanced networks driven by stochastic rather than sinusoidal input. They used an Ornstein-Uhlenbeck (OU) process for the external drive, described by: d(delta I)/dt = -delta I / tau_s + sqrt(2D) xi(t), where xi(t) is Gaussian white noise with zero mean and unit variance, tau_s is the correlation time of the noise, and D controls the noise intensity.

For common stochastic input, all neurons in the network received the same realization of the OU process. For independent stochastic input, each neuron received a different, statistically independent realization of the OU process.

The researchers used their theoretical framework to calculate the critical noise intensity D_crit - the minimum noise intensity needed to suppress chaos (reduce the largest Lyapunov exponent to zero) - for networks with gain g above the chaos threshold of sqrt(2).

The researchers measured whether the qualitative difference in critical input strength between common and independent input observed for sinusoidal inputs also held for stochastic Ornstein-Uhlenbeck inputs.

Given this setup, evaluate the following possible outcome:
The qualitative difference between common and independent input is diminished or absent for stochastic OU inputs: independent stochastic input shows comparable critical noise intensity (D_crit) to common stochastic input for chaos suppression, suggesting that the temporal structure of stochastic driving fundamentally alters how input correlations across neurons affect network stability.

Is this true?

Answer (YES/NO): NO